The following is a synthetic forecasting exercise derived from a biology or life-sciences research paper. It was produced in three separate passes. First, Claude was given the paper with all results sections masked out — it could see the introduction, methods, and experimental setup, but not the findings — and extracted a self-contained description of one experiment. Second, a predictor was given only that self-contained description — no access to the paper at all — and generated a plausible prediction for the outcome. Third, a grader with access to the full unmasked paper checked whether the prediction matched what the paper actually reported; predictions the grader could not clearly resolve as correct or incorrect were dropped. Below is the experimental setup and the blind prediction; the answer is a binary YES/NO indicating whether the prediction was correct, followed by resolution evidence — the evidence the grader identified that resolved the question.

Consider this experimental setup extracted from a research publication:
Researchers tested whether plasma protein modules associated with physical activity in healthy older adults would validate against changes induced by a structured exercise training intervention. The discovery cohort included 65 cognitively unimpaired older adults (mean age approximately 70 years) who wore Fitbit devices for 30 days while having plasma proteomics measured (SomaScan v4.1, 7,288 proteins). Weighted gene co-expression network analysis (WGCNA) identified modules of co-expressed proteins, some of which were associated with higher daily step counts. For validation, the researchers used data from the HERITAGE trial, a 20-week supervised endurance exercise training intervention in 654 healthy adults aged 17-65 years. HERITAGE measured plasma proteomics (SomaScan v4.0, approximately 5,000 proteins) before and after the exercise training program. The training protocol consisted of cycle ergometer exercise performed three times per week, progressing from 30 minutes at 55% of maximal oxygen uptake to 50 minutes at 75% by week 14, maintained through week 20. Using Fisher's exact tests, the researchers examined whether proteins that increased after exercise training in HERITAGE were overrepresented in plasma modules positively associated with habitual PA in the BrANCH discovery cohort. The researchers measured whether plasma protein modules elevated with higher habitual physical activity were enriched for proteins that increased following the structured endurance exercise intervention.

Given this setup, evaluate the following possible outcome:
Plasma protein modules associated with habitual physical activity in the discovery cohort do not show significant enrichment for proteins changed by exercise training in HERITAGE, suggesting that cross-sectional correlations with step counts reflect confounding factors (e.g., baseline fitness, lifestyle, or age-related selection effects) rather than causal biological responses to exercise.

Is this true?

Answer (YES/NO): NO